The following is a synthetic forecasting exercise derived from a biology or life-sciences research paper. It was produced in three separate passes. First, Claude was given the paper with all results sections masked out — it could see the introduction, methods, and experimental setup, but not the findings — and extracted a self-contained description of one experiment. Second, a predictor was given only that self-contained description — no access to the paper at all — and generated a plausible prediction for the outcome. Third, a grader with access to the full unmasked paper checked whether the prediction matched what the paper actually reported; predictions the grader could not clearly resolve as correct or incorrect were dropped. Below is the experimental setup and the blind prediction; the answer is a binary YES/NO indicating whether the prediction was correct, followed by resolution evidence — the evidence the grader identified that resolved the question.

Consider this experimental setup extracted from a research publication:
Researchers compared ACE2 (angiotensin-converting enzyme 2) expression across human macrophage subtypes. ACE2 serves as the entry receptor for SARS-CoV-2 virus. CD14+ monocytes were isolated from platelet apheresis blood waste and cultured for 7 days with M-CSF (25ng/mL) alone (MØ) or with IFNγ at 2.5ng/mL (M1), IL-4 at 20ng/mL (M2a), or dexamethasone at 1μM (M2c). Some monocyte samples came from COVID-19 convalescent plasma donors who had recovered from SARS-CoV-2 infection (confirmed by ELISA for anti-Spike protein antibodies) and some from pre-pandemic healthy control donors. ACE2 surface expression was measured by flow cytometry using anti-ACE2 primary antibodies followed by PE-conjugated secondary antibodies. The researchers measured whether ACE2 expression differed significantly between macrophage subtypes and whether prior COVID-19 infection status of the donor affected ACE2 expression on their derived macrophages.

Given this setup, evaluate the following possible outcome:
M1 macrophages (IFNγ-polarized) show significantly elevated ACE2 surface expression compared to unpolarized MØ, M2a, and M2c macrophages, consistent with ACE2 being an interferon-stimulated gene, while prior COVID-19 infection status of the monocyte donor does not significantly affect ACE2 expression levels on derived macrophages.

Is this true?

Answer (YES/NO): NO